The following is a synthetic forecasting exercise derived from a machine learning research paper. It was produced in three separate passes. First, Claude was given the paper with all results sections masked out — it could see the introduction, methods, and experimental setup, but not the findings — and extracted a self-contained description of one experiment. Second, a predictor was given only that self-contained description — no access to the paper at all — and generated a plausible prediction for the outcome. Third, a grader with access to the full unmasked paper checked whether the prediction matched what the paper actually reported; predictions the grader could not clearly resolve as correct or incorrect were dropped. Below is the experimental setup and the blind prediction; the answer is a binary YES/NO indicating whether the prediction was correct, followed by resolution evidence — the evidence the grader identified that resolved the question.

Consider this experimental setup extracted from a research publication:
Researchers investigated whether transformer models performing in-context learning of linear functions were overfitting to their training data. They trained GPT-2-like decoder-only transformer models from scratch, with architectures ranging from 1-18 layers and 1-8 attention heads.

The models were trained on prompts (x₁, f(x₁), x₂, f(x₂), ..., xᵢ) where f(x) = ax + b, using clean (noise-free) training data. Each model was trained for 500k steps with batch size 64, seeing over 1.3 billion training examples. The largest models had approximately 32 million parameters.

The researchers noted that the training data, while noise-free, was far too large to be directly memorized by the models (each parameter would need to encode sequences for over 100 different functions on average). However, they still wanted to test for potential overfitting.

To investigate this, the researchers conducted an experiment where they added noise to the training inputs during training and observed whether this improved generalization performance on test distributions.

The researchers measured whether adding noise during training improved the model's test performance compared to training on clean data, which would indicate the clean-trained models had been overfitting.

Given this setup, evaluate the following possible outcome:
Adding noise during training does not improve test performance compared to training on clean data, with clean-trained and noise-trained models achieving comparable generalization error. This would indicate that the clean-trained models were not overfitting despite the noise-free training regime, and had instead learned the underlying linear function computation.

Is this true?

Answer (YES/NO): NO